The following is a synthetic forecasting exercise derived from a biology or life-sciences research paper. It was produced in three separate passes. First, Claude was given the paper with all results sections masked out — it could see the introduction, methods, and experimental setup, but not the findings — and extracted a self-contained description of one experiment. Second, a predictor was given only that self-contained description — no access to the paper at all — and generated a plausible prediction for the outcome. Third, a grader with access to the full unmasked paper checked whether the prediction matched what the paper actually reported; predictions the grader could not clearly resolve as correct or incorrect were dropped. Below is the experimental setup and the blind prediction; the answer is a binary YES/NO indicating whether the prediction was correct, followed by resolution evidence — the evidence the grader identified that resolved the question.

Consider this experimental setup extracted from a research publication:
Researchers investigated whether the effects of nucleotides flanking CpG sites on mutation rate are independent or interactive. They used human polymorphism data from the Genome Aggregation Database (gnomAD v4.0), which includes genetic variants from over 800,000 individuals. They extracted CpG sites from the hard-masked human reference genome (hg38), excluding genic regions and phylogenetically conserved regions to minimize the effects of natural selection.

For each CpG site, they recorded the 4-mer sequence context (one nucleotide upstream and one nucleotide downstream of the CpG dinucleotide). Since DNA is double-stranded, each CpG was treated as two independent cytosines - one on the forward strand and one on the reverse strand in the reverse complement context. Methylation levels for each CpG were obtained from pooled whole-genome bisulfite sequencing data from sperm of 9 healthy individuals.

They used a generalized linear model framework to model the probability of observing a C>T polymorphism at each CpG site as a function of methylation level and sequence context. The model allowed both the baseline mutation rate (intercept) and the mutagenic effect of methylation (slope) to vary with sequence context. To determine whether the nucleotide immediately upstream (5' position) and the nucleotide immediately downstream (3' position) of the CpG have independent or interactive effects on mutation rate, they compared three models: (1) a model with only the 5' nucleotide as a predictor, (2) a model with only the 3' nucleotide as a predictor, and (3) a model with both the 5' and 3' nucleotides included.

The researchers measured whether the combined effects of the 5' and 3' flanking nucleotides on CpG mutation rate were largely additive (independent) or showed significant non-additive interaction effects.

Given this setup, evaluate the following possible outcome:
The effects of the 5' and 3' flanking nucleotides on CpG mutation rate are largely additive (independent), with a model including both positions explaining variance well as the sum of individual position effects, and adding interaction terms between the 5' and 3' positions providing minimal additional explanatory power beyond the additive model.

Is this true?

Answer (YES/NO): YES